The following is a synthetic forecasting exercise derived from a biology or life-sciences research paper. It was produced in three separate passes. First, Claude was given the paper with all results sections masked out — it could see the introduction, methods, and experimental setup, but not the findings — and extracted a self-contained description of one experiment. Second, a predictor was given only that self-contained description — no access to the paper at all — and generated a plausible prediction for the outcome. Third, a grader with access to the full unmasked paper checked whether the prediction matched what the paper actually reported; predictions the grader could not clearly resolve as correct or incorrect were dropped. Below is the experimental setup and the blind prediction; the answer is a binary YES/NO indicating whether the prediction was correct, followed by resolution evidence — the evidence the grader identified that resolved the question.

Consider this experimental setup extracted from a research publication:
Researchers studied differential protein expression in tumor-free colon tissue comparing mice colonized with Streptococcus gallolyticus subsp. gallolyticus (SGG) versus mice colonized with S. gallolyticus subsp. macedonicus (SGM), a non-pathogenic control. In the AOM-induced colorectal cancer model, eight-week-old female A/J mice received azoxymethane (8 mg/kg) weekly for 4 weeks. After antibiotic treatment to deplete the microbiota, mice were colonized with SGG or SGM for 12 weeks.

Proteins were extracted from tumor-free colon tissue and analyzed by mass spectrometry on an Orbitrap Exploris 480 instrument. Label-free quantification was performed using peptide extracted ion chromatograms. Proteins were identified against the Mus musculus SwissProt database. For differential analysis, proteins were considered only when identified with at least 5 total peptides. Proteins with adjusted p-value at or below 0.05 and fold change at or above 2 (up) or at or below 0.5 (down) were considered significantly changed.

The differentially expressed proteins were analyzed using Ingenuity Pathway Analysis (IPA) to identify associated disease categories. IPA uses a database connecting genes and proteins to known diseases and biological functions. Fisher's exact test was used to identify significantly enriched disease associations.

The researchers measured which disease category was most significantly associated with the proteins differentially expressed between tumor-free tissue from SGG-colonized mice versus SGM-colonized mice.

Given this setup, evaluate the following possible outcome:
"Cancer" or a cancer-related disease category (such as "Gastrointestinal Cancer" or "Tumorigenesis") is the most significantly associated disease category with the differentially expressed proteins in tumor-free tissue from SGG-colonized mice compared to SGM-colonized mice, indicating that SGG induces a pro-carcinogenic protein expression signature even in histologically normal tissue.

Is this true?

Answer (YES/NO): YES